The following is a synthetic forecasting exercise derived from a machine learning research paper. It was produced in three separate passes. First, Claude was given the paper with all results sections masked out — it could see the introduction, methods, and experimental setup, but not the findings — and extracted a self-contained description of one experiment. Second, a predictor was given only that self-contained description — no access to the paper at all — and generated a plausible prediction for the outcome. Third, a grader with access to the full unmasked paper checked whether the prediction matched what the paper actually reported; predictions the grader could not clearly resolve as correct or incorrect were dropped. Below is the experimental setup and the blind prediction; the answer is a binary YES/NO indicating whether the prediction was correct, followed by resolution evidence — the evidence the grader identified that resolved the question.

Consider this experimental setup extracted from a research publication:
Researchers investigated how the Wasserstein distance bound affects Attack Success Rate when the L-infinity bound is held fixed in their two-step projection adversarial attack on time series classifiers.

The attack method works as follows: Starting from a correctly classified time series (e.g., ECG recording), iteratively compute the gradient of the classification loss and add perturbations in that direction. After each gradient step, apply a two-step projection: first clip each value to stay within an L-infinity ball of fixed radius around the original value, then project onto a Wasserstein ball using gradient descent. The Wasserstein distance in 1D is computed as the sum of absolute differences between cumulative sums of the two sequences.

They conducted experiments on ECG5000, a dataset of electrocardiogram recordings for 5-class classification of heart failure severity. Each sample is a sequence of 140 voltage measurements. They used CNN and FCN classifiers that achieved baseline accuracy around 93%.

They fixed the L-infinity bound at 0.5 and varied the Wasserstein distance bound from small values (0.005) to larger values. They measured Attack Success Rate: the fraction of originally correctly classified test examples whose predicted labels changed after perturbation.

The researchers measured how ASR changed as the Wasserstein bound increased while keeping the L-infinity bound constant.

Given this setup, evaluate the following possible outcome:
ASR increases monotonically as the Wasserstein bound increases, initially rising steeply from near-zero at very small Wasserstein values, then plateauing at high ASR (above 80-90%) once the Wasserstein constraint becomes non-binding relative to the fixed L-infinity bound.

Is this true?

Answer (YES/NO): NO